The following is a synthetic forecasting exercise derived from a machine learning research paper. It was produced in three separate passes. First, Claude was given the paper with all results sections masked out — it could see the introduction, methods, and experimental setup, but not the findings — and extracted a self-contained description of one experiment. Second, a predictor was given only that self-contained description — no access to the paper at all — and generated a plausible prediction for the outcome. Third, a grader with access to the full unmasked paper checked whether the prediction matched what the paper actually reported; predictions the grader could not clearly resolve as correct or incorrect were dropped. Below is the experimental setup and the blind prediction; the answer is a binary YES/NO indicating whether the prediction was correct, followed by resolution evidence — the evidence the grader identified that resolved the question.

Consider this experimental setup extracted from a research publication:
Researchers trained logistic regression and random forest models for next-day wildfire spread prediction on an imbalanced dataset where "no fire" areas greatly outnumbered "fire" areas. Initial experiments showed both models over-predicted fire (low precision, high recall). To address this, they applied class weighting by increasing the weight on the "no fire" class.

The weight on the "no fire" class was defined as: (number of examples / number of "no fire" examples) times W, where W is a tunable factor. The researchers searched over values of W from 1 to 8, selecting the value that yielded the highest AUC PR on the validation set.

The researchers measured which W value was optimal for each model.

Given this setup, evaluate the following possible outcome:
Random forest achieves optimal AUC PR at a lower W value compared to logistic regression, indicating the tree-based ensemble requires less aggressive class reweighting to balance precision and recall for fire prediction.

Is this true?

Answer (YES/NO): YES